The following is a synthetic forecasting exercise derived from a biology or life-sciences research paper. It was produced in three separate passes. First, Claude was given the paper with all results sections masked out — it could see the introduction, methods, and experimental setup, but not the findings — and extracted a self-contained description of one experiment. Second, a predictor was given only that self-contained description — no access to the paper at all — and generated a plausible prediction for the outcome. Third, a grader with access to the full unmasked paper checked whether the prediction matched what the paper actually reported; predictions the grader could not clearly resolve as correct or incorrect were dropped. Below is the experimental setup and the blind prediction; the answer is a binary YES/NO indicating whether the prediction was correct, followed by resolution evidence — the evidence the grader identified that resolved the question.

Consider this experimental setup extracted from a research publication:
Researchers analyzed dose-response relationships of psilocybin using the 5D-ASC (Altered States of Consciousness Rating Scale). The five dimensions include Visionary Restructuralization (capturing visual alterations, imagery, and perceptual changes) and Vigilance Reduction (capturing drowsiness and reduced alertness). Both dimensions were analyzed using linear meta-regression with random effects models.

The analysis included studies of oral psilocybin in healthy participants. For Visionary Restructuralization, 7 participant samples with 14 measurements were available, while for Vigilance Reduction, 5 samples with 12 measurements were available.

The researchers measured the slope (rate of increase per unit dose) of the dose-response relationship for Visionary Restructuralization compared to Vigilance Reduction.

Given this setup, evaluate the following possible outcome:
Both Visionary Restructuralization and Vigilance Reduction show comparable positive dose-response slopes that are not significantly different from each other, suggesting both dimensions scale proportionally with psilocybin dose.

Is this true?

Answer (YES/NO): NO